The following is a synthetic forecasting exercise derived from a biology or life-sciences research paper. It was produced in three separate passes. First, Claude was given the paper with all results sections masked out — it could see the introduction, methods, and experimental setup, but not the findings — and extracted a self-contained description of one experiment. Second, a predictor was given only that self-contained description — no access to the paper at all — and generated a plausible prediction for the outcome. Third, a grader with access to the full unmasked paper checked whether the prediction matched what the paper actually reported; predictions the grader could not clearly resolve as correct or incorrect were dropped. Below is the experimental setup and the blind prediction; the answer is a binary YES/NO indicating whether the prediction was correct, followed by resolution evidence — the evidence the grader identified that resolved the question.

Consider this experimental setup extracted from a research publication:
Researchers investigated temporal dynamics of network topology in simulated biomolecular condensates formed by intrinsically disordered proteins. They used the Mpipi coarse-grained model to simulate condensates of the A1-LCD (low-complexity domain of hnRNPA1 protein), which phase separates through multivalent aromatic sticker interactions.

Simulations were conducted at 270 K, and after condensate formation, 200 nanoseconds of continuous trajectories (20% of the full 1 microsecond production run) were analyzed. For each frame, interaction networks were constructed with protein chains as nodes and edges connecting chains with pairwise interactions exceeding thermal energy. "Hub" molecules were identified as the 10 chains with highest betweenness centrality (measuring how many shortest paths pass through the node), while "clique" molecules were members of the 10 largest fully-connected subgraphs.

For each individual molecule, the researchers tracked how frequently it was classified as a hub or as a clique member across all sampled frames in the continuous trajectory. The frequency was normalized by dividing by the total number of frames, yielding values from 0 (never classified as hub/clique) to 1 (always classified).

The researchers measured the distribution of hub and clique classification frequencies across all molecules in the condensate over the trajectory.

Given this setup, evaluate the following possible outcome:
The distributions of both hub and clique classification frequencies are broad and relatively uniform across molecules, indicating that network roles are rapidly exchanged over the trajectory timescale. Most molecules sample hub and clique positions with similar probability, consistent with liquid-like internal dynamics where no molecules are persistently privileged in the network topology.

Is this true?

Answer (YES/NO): NO